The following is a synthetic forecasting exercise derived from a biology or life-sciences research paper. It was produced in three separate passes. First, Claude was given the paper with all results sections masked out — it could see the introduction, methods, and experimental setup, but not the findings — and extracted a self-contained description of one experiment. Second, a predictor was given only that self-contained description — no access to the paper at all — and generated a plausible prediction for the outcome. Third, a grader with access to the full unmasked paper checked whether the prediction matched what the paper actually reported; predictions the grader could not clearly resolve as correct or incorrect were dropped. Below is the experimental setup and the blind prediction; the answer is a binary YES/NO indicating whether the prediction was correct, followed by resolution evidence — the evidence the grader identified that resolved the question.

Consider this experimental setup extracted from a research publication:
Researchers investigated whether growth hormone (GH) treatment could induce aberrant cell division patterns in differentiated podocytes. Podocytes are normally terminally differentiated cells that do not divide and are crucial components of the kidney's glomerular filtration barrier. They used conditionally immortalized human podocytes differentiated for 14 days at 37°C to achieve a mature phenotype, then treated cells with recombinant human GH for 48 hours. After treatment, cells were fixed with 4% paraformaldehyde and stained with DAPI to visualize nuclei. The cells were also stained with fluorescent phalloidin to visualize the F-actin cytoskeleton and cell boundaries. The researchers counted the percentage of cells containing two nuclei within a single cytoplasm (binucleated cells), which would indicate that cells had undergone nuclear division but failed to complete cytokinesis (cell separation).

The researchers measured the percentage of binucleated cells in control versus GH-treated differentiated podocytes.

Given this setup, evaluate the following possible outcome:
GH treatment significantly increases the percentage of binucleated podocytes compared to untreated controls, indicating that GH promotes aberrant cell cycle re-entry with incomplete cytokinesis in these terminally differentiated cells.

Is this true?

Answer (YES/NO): YES